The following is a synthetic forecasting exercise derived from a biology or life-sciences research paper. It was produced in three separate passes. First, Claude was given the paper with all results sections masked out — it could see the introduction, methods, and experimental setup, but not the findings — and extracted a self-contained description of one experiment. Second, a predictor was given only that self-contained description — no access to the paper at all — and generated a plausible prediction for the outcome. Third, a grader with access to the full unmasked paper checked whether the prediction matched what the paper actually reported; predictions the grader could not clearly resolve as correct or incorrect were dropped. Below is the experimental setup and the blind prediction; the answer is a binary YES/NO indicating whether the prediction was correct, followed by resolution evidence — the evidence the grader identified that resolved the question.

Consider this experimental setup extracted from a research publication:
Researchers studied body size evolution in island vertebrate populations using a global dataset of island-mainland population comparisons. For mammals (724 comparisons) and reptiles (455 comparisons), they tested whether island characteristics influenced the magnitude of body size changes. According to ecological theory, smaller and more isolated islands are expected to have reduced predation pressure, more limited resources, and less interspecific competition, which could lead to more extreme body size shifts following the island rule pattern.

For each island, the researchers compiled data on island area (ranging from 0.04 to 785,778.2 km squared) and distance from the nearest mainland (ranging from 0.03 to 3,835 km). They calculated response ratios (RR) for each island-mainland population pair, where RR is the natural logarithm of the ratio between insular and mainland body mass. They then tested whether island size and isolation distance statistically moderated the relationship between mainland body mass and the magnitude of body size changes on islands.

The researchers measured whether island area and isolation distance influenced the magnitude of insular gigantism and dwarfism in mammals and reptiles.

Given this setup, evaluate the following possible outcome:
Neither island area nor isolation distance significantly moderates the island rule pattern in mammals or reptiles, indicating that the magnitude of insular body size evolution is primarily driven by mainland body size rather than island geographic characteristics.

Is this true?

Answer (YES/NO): NO